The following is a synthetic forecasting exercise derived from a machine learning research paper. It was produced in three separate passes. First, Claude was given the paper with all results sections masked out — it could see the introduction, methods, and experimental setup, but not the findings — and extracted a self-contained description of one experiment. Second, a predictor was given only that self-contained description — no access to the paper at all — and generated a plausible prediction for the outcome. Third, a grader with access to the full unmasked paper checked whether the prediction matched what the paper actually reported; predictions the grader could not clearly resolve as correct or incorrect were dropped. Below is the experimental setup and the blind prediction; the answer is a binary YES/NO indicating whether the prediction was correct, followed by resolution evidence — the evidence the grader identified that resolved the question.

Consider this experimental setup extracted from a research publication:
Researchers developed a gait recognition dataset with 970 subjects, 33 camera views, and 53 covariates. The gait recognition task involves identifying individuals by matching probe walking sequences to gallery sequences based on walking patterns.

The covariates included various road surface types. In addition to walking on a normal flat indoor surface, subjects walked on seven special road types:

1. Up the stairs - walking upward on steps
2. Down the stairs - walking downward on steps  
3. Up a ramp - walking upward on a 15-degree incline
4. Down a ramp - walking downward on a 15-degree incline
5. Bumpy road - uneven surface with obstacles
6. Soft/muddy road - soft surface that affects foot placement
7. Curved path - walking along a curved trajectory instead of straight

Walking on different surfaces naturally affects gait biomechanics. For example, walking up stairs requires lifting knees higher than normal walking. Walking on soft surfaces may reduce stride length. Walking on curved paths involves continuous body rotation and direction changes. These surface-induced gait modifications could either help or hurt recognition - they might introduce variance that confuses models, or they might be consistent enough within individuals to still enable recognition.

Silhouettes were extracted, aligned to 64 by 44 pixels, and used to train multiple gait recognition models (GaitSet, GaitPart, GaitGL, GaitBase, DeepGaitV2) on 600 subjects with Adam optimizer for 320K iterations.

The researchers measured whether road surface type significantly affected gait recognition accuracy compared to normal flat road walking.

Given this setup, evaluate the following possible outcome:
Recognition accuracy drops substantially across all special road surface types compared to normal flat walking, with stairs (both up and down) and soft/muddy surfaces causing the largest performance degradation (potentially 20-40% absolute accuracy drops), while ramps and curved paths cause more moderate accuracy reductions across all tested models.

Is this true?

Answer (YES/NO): NO